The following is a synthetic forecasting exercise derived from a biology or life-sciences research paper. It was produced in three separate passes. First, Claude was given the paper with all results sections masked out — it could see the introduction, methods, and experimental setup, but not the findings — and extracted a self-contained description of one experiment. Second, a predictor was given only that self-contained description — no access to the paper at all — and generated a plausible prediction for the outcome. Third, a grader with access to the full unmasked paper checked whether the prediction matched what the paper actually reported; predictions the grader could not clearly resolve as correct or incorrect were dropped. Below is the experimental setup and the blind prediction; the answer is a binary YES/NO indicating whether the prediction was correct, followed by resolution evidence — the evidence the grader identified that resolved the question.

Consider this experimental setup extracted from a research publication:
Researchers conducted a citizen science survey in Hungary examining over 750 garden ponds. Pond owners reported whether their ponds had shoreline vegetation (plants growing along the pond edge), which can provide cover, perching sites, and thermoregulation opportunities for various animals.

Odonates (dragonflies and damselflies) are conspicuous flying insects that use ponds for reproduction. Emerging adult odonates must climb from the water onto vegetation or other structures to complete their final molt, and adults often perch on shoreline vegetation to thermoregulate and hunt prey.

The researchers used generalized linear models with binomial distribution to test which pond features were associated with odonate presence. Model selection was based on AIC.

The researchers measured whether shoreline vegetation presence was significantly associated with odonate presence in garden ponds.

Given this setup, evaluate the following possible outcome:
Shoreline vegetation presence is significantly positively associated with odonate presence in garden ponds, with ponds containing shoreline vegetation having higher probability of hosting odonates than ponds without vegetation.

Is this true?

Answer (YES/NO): NO